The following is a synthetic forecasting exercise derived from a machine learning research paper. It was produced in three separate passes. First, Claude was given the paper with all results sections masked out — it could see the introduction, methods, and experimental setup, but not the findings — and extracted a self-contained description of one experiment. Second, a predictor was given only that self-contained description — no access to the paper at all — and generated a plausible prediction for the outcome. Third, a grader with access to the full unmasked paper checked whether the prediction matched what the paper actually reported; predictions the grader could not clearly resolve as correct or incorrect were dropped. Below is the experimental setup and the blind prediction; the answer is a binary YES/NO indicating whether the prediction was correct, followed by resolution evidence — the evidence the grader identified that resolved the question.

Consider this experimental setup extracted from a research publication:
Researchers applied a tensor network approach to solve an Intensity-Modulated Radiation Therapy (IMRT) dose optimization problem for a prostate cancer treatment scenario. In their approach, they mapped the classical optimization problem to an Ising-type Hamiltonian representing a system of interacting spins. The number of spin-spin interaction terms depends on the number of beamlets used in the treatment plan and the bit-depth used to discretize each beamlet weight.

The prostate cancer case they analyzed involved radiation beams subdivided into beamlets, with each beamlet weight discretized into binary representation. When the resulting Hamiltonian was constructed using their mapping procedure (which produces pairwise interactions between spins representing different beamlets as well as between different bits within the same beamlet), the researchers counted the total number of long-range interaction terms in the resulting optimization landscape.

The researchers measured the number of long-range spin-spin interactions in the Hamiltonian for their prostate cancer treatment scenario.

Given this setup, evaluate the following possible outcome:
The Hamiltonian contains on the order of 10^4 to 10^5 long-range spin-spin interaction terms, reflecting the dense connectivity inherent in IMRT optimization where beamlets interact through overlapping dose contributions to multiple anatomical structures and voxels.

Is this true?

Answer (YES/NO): YES